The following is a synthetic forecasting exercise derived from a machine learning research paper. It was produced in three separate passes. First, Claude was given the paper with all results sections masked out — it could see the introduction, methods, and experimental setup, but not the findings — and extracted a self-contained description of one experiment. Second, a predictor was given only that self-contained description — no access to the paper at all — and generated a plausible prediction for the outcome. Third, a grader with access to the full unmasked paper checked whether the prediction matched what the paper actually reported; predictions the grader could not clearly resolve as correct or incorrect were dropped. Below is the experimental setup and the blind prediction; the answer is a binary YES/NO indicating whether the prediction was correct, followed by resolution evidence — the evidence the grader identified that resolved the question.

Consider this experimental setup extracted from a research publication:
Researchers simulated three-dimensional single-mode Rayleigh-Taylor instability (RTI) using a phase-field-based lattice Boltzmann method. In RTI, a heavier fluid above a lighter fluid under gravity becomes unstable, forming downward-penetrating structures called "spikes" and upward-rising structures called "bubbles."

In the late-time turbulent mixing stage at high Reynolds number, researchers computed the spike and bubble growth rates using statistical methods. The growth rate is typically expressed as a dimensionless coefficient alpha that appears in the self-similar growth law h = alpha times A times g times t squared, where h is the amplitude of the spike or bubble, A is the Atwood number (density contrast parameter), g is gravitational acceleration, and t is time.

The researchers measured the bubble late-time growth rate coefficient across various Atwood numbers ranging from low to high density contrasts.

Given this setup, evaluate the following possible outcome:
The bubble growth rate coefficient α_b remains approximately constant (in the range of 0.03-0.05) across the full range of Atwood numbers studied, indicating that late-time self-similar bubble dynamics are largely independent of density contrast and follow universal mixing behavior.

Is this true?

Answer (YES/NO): NO